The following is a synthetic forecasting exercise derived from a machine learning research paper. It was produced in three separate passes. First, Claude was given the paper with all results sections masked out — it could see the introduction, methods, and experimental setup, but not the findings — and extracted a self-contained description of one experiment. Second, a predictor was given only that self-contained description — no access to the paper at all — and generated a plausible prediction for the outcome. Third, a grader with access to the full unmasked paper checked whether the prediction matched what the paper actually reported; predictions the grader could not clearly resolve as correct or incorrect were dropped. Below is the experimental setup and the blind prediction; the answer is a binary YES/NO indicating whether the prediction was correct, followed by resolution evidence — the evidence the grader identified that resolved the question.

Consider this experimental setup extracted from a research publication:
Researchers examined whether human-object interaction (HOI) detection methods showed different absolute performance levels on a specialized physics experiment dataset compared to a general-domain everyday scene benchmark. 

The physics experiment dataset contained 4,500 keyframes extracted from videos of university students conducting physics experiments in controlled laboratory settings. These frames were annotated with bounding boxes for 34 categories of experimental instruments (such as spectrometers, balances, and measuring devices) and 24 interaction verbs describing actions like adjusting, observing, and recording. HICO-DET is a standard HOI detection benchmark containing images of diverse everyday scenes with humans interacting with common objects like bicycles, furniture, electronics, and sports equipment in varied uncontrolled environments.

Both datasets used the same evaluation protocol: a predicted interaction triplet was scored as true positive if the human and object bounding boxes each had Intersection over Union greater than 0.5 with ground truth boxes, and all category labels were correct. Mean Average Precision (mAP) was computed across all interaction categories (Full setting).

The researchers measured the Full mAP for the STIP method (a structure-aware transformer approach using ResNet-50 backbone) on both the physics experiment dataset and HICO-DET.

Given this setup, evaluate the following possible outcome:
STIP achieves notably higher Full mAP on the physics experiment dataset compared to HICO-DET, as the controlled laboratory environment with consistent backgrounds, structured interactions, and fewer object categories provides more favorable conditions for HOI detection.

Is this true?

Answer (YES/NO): YES